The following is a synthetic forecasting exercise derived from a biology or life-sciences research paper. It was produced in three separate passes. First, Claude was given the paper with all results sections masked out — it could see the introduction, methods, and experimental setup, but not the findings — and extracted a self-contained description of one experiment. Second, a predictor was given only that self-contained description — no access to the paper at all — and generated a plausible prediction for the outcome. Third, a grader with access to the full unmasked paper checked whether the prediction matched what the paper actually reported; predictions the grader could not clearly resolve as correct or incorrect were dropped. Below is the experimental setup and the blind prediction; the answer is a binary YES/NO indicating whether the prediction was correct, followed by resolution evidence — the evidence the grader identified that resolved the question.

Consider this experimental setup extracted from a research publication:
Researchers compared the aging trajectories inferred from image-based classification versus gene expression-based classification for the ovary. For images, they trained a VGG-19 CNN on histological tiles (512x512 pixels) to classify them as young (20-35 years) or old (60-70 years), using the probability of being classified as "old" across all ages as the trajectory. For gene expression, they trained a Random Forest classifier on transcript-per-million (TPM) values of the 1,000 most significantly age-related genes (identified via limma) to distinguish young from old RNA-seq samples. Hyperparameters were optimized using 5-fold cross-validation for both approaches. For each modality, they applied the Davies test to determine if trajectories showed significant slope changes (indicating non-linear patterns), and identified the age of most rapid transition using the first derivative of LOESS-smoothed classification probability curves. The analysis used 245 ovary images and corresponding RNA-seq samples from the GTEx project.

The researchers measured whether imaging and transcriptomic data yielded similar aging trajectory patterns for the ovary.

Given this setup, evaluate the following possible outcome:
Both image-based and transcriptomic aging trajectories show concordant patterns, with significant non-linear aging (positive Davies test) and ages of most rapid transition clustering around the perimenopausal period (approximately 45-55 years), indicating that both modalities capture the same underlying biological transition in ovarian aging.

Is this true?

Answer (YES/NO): NO